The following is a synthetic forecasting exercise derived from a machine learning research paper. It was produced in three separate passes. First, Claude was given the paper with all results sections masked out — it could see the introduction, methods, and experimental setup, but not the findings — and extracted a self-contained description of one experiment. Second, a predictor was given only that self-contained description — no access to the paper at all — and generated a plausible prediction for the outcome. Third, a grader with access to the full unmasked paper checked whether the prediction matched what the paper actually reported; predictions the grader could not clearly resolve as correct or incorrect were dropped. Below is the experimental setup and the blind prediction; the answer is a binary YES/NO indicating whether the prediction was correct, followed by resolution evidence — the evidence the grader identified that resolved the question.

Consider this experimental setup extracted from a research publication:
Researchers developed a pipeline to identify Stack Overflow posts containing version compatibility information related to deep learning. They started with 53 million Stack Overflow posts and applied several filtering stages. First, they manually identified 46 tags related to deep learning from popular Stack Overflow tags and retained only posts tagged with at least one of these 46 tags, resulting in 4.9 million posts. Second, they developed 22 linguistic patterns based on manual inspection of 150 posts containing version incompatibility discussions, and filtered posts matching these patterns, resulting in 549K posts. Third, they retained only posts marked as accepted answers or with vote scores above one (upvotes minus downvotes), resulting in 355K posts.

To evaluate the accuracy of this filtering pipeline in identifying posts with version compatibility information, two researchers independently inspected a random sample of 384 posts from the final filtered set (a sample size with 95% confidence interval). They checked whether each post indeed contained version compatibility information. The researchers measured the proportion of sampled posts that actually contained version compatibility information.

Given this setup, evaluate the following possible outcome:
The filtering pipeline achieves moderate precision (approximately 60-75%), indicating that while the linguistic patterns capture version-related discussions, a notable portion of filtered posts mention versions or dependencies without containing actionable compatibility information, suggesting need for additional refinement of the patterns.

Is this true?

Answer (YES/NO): NO